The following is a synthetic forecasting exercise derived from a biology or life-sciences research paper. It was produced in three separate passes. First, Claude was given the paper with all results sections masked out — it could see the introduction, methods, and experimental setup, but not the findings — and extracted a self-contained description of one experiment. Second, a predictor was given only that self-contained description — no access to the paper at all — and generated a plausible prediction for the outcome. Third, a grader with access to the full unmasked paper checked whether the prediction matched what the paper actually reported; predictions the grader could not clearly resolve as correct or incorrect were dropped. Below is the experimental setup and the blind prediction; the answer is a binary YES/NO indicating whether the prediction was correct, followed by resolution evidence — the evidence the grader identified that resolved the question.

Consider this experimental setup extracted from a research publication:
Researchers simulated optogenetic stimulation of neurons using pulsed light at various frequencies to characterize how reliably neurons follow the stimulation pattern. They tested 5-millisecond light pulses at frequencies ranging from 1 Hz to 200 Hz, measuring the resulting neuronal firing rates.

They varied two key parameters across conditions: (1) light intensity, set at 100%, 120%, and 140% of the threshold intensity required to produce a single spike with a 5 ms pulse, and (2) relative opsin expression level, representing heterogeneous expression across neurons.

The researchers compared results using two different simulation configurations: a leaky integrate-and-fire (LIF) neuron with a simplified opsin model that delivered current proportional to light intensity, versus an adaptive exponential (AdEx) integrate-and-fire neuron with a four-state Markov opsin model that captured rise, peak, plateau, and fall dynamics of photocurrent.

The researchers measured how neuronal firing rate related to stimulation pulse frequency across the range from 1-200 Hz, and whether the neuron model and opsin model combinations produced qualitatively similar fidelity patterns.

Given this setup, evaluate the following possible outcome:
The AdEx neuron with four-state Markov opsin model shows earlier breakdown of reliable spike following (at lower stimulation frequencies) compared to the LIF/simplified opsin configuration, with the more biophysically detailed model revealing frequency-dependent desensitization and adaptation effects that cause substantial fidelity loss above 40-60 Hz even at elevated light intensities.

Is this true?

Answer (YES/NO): NO